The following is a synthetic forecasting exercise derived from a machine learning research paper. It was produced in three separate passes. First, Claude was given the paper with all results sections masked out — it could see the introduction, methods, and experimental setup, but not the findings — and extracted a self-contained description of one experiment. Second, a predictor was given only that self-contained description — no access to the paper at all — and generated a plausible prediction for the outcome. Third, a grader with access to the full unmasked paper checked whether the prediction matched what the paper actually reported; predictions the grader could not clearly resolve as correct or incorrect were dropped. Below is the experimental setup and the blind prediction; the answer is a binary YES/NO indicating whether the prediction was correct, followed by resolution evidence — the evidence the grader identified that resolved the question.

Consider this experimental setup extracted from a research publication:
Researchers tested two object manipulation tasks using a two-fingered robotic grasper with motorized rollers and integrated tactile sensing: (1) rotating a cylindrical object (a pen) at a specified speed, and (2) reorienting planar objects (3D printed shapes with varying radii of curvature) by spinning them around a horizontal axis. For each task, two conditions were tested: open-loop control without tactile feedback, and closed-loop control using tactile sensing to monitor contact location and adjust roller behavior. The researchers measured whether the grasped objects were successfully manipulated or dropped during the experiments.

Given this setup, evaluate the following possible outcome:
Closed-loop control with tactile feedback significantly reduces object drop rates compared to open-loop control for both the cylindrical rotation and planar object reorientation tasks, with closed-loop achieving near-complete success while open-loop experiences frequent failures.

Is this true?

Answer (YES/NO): YES